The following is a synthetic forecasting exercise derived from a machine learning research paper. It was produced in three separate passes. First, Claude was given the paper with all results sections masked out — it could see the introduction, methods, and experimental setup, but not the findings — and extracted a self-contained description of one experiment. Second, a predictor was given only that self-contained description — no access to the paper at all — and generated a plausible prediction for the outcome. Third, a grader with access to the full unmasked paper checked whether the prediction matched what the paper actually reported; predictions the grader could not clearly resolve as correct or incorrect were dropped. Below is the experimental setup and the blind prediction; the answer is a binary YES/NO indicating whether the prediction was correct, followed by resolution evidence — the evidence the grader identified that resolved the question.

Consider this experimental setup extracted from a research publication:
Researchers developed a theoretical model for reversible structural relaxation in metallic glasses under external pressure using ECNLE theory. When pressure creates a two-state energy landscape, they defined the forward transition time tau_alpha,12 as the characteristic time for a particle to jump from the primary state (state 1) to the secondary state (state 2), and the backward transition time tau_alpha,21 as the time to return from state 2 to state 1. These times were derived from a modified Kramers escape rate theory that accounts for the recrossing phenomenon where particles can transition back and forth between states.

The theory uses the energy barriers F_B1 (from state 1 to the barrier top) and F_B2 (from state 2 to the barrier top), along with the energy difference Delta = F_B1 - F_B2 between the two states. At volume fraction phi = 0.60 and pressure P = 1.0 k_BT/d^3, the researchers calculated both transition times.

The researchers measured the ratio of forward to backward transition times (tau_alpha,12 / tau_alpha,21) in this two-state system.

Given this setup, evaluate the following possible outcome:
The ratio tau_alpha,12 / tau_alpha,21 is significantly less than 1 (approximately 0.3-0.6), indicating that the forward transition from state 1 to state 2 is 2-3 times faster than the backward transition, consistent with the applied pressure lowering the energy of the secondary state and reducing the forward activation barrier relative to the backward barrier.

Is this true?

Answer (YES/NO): NO